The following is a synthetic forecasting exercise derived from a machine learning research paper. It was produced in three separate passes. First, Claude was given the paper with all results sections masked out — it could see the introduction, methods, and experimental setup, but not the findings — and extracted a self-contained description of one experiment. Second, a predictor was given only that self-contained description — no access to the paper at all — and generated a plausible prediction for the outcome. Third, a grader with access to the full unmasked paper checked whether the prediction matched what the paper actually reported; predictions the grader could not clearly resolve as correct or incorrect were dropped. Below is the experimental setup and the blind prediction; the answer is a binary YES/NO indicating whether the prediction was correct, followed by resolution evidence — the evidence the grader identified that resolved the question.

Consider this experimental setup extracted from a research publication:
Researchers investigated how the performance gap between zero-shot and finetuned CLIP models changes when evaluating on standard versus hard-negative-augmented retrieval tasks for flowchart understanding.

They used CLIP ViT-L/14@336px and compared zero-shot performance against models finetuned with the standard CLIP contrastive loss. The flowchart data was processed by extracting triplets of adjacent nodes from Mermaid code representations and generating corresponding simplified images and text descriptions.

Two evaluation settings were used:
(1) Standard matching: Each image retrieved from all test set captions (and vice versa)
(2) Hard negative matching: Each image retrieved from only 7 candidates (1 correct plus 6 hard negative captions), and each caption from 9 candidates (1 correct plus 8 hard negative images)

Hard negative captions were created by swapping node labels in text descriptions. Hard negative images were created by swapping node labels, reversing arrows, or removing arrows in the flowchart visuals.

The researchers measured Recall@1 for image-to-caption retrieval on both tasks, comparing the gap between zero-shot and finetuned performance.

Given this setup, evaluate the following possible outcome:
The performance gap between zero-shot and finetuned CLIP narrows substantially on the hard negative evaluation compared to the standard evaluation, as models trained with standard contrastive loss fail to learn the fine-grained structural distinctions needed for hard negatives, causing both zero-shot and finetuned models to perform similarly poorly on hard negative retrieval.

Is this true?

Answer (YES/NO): NO